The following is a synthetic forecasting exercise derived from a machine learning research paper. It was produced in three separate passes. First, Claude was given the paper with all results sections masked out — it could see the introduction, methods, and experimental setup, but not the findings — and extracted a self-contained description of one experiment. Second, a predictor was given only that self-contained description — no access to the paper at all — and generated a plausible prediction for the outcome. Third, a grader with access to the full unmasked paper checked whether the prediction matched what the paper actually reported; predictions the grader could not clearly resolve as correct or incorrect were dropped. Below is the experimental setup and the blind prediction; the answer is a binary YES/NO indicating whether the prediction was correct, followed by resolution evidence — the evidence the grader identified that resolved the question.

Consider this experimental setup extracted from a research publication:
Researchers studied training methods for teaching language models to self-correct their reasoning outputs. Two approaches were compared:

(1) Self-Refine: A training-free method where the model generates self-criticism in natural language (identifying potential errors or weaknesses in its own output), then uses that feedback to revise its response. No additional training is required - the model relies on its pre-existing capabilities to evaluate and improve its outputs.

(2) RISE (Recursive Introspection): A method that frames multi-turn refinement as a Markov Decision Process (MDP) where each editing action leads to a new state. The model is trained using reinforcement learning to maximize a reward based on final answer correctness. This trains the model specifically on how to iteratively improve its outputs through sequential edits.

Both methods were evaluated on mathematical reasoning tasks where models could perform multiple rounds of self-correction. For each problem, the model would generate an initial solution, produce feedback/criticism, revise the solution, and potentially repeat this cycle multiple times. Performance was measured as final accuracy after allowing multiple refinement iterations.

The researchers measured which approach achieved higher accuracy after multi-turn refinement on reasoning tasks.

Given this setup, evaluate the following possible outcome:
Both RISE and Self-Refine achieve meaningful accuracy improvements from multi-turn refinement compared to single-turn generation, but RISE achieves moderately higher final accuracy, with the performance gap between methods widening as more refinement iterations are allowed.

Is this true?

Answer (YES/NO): NO